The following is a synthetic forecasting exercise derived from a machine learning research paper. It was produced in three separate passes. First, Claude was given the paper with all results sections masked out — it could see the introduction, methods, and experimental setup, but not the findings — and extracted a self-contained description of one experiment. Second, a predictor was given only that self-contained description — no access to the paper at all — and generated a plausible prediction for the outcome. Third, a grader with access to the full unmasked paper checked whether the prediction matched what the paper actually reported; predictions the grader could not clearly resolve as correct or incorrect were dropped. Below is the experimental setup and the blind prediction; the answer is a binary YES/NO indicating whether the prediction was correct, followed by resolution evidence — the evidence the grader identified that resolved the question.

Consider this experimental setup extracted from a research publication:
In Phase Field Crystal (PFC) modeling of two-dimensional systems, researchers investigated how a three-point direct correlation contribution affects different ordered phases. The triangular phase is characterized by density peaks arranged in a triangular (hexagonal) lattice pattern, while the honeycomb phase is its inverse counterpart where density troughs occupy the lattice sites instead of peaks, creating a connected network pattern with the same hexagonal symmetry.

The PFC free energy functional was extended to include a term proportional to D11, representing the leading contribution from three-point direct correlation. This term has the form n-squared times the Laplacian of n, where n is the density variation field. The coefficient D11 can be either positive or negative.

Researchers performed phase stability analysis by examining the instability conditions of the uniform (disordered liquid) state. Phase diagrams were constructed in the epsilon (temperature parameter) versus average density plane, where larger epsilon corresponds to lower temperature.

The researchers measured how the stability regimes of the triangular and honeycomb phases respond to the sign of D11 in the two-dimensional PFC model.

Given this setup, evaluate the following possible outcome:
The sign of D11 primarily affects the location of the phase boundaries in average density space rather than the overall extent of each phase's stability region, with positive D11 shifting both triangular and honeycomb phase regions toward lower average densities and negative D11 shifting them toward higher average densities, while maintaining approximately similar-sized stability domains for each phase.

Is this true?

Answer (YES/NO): NO